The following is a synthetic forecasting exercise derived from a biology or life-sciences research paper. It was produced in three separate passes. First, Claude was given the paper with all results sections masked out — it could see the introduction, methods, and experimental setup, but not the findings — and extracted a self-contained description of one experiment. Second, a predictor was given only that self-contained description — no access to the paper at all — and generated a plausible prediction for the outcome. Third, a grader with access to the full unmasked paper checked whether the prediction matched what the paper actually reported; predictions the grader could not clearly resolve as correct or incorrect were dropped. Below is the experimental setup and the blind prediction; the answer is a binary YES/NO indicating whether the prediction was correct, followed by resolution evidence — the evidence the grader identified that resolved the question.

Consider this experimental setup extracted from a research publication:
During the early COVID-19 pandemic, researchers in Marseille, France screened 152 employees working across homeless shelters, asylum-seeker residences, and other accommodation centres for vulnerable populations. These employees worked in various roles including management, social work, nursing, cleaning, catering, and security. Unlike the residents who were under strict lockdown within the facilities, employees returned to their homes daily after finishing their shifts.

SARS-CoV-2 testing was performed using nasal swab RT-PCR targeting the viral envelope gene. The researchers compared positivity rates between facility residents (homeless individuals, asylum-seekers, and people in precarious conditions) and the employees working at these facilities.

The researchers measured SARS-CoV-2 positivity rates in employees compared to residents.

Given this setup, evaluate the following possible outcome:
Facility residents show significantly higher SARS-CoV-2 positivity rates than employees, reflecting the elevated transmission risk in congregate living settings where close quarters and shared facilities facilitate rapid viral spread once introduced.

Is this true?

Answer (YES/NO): NO